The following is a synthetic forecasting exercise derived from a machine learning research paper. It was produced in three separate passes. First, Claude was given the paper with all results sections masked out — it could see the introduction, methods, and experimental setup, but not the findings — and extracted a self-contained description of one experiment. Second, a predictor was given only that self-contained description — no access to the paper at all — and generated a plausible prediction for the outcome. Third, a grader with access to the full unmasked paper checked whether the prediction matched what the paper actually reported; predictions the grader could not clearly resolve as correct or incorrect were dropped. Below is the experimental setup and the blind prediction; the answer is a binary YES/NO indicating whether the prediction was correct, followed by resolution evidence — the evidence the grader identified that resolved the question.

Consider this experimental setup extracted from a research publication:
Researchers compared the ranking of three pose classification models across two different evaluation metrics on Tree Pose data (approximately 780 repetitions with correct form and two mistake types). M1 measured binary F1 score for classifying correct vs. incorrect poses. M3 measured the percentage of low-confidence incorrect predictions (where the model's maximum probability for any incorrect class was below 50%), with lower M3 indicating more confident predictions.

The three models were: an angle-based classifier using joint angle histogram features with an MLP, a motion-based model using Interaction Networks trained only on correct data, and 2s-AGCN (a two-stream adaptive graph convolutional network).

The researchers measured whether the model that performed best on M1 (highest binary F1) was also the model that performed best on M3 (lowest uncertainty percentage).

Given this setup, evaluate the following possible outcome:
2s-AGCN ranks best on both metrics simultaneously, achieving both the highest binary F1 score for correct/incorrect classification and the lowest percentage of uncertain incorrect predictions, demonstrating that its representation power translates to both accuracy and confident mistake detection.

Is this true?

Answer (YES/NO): NO